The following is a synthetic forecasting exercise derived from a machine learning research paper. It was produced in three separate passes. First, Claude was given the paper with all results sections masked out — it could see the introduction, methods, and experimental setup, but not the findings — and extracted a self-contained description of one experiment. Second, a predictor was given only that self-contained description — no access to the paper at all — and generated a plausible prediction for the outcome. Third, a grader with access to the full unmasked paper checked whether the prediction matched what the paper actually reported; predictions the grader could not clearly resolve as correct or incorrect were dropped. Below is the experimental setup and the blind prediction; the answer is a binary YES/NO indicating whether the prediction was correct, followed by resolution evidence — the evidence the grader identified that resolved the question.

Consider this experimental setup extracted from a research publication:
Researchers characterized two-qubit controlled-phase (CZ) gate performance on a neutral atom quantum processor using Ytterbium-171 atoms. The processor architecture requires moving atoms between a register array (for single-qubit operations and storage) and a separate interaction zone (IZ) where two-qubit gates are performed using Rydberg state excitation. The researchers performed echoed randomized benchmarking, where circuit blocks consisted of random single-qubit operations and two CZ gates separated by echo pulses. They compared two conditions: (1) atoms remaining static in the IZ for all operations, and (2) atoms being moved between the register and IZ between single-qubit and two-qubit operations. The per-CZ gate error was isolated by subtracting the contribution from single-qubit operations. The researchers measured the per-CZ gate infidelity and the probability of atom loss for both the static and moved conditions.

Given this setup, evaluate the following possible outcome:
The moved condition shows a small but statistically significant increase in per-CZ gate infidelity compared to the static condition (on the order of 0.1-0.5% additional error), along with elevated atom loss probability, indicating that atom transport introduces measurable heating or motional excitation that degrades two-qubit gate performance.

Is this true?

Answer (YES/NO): NO